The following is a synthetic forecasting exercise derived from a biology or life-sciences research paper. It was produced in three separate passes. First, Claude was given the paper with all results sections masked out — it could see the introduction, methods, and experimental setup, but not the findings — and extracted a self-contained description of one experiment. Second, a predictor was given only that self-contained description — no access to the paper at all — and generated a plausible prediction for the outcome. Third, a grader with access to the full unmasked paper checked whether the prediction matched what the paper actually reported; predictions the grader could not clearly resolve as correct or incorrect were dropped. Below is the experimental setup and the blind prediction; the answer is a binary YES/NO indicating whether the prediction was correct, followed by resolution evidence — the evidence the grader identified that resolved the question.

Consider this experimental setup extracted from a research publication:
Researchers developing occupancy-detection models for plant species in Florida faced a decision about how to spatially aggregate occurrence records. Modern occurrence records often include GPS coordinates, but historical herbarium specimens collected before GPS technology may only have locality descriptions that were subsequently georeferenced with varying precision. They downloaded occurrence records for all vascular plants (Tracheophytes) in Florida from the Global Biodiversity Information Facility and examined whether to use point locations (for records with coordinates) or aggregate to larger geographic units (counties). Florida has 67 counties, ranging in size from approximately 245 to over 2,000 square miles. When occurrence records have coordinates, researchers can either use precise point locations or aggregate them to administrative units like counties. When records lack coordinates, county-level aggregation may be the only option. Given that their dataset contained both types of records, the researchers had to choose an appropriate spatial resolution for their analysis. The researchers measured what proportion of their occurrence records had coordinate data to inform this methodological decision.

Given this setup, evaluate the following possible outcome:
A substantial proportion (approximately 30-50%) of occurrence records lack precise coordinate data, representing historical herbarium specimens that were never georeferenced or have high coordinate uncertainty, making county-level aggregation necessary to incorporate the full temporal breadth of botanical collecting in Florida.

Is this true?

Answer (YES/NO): NO